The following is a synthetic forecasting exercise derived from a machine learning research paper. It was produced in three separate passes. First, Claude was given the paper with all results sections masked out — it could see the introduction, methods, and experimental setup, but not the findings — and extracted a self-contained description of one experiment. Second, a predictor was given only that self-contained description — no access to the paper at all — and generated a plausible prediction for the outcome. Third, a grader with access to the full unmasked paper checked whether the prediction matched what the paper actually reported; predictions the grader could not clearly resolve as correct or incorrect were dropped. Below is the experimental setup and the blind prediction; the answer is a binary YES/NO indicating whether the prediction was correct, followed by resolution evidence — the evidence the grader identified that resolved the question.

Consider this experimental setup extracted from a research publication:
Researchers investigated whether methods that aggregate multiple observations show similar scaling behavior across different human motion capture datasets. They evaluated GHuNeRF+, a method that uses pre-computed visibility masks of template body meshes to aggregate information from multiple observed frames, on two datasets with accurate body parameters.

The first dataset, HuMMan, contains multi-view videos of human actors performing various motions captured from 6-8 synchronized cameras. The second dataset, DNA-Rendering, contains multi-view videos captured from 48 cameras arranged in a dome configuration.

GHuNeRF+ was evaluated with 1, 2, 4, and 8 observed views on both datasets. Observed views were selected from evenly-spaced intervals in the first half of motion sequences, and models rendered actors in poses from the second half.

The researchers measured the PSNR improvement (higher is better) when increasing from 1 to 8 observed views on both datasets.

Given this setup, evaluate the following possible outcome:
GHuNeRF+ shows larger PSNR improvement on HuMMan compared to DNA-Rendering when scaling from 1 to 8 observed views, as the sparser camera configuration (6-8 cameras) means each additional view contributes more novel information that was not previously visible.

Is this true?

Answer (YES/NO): NO